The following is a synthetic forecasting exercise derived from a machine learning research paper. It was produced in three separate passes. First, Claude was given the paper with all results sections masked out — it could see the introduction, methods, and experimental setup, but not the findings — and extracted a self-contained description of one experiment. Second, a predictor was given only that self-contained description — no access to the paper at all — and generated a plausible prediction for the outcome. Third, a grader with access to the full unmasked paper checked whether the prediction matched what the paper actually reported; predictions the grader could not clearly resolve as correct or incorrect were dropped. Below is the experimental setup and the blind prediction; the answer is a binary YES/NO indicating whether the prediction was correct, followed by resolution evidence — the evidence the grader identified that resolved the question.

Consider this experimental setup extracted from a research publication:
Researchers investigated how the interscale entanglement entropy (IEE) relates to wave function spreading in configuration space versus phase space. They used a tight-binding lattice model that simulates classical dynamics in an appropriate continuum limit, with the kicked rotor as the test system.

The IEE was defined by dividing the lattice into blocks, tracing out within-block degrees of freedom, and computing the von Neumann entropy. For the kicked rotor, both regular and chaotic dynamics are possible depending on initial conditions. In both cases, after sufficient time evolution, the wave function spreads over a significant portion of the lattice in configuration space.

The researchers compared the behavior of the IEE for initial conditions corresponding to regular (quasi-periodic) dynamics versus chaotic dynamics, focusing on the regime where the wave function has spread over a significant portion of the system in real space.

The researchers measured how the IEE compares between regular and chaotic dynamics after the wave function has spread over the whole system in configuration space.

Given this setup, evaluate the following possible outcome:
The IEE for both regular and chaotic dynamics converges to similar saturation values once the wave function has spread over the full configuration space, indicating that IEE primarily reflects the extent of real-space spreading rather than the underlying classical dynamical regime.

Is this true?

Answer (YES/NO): NO